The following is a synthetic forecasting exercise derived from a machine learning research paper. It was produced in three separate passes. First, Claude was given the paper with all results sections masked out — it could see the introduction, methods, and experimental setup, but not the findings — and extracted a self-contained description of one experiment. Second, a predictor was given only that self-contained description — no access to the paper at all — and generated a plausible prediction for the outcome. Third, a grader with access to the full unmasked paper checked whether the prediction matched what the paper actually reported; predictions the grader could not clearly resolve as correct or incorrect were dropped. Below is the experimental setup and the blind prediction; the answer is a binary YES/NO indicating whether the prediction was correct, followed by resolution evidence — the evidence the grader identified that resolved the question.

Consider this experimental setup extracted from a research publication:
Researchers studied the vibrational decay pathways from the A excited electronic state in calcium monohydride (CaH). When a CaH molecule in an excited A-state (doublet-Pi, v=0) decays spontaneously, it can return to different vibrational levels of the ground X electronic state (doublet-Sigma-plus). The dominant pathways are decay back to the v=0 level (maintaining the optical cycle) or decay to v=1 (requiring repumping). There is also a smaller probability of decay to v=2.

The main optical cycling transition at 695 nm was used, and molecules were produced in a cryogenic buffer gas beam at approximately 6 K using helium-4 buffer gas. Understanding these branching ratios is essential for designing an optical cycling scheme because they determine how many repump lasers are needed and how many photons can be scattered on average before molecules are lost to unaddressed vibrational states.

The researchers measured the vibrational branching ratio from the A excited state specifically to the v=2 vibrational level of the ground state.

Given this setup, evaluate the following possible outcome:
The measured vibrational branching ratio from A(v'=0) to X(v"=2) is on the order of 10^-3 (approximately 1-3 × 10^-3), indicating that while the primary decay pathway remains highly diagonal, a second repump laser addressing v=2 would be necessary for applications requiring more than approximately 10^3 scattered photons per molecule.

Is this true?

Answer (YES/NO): YES